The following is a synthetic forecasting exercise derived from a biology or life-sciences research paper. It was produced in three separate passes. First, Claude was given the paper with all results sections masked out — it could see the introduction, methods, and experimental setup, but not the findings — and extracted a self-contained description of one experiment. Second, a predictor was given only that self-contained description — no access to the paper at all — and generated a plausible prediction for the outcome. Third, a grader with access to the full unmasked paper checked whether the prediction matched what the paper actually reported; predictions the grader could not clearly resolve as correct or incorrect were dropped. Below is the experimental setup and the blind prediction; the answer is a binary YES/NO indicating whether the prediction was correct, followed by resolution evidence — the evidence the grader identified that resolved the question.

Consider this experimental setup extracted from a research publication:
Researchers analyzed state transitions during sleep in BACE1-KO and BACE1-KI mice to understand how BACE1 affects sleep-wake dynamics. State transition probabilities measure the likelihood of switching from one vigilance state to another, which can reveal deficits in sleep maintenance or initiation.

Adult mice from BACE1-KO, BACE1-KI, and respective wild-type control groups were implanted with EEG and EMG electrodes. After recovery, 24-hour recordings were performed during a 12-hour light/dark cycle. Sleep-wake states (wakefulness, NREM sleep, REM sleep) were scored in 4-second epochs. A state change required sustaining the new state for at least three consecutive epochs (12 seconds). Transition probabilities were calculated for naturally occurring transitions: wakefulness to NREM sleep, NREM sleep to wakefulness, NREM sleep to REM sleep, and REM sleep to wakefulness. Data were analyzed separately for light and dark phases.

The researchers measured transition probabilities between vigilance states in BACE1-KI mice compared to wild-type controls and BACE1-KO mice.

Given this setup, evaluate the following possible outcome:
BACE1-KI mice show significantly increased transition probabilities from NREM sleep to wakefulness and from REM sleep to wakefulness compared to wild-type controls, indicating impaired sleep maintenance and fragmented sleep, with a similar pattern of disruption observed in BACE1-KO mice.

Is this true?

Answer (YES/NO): NO